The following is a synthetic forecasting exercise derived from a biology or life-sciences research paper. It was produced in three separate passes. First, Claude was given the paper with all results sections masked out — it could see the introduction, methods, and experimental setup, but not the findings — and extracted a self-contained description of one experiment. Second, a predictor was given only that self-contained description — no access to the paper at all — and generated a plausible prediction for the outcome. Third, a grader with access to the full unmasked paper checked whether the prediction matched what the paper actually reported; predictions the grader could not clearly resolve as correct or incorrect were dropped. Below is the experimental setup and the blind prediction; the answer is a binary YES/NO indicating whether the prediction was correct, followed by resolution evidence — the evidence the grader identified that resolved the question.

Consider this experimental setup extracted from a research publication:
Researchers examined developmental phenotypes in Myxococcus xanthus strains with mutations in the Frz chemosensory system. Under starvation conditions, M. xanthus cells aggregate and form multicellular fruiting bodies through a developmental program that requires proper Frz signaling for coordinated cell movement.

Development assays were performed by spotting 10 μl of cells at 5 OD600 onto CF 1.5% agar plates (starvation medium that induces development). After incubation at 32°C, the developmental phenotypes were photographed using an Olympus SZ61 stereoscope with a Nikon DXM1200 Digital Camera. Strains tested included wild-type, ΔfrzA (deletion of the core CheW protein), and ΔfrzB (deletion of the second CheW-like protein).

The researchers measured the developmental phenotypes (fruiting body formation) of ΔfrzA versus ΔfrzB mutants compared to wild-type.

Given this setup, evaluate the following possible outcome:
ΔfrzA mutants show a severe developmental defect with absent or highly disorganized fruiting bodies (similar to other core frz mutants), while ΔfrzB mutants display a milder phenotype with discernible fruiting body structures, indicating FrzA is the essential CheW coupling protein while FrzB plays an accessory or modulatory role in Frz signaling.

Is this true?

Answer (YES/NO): NO